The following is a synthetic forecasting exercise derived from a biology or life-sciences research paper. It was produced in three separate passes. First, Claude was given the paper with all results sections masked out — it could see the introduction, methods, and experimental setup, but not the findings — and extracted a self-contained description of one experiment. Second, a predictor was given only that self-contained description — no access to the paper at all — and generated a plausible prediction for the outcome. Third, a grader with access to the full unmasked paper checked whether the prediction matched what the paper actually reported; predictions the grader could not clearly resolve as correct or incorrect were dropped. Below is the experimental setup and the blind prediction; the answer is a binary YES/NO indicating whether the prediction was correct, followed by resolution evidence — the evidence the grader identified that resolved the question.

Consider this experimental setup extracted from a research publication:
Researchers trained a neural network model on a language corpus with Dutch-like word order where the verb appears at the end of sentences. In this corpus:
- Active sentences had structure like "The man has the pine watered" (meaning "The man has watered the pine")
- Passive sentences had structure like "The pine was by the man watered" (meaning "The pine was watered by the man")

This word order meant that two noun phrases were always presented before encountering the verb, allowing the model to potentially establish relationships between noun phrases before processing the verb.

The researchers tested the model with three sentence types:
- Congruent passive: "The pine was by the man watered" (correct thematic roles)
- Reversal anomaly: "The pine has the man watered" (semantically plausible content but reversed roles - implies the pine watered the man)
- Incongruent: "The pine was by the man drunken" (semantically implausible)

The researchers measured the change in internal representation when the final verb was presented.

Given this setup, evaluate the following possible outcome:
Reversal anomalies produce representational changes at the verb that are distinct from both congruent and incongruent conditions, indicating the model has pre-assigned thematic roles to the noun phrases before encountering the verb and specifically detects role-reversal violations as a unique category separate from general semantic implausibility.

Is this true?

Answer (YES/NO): NO